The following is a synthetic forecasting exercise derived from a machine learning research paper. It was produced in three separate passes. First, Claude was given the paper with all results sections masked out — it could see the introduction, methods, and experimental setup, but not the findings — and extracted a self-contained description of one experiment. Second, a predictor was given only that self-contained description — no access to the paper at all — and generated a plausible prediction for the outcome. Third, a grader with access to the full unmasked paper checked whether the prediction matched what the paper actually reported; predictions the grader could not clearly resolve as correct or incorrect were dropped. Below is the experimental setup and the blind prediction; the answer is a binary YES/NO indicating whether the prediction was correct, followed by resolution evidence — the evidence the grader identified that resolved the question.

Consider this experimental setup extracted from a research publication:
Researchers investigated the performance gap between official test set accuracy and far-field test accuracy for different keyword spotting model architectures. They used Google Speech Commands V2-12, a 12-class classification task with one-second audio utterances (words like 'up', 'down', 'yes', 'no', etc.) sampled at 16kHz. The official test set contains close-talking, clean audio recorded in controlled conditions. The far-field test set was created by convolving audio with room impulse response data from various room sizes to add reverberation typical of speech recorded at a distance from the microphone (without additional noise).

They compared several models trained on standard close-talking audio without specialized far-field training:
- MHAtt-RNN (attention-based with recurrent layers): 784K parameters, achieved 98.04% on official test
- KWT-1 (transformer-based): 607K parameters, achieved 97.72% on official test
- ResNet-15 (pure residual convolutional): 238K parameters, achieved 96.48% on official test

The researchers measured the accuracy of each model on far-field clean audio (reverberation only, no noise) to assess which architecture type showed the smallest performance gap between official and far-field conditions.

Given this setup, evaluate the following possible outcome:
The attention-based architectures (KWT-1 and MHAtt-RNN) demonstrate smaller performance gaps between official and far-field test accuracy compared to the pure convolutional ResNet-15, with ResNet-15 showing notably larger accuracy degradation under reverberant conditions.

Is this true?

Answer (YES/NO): NO